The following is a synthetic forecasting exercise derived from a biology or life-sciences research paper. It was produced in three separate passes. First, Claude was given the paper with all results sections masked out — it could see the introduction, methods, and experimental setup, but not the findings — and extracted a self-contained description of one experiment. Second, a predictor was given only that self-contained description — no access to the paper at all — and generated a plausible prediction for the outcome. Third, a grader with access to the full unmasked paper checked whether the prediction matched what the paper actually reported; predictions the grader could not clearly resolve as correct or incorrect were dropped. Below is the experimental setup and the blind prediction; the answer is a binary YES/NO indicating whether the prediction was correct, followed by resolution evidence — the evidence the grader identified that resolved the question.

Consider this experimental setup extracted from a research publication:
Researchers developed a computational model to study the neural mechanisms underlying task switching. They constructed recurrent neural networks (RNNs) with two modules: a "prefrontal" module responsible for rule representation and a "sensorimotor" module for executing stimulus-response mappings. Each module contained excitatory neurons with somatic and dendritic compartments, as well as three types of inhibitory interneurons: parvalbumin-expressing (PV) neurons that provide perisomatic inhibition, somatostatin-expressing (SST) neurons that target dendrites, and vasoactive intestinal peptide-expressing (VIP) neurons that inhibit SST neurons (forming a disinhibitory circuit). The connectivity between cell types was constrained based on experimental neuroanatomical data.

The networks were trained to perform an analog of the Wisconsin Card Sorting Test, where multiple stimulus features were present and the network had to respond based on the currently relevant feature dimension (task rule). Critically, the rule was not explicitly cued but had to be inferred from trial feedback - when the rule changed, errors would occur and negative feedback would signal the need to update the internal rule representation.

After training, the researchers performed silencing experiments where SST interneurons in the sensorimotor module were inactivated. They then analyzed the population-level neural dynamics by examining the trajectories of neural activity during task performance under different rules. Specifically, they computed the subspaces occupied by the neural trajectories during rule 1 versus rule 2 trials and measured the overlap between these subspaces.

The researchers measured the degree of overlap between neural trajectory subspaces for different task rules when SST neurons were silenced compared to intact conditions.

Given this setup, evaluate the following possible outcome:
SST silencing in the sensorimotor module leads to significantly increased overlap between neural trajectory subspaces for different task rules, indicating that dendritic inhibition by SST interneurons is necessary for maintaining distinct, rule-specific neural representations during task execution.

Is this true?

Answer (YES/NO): YES